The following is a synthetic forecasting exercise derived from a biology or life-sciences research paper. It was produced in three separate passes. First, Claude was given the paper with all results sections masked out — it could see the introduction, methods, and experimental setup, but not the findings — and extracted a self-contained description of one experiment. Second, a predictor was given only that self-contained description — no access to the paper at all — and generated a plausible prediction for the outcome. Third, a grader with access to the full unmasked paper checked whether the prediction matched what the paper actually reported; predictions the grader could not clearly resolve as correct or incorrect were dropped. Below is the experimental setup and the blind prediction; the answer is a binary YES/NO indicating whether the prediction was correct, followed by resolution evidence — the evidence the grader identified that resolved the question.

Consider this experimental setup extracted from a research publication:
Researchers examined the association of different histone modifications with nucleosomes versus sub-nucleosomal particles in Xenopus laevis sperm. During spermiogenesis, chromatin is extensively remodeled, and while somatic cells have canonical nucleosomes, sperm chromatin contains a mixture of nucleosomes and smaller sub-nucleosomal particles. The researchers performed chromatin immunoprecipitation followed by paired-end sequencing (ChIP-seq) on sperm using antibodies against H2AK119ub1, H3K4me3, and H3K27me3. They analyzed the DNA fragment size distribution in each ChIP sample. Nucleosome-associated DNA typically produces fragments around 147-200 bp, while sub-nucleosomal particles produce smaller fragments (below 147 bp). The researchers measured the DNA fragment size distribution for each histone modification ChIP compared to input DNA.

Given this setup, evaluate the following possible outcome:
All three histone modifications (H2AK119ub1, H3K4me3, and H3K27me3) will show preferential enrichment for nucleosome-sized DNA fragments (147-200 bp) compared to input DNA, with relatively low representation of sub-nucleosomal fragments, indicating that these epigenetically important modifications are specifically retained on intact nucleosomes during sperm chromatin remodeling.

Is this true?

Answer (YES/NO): NO